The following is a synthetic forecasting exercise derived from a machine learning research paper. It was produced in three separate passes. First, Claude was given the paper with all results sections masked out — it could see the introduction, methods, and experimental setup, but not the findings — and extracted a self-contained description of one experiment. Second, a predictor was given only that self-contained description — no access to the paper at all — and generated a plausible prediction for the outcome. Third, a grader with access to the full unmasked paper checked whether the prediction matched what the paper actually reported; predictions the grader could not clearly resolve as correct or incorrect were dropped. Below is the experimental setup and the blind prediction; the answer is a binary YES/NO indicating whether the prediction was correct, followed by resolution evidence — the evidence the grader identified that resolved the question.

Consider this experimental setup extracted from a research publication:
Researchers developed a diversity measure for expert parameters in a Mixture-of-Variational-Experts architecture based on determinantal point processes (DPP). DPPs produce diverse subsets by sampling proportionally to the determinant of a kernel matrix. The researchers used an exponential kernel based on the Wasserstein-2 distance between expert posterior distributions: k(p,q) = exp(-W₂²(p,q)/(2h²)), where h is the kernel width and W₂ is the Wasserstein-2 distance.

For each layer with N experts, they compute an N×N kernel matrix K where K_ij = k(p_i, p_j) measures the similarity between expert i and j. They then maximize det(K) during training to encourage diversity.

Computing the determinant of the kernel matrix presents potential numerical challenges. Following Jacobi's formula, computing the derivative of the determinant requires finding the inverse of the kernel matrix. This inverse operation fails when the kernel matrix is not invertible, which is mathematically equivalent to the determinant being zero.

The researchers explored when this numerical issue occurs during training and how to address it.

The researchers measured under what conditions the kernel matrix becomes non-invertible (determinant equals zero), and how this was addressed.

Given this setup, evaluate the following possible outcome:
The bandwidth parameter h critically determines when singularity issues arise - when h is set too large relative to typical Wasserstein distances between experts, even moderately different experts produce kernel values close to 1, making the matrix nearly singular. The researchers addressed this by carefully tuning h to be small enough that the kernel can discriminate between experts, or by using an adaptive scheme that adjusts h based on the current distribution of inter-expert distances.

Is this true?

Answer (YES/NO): NO